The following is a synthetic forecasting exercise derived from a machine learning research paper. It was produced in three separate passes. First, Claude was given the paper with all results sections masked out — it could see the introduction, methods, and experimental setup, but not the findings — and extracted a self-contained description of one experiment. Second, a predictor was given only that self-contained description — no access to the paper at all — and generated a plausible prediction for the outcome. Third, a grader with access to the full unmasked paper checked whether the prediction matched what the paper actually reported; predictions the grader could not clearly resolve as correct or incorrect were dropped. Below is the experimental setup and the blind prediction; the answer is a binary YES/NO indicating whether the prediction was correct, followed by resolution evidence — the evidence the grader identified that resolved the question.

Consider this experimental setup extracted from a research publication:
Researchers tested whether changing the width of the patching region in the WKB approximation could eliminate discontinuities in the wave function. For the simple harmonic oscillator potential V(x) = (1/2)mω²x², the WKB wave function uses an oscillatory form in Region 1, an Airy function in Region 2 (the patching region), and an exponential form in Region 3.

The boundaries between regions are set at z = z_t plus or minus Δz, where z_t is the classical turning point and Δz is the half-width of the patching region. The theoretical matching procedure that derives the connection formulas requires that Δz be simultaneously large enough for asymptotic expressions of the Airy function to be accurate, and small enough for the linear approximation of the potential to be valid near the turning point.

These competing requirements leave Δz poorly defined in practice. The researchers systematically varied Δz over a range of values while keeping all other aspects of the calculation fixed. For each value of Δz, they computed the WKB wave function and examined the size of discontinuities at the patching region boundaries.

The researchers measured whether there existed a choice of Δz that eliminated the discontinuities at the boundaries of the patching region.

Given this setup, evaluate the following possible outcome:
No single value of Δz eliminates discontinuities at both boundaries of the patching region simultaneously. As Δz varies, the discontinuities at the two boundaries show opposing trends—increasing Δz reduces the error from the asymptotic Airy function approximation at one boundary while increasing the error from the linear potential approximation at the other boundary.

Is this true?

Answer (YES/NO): YES